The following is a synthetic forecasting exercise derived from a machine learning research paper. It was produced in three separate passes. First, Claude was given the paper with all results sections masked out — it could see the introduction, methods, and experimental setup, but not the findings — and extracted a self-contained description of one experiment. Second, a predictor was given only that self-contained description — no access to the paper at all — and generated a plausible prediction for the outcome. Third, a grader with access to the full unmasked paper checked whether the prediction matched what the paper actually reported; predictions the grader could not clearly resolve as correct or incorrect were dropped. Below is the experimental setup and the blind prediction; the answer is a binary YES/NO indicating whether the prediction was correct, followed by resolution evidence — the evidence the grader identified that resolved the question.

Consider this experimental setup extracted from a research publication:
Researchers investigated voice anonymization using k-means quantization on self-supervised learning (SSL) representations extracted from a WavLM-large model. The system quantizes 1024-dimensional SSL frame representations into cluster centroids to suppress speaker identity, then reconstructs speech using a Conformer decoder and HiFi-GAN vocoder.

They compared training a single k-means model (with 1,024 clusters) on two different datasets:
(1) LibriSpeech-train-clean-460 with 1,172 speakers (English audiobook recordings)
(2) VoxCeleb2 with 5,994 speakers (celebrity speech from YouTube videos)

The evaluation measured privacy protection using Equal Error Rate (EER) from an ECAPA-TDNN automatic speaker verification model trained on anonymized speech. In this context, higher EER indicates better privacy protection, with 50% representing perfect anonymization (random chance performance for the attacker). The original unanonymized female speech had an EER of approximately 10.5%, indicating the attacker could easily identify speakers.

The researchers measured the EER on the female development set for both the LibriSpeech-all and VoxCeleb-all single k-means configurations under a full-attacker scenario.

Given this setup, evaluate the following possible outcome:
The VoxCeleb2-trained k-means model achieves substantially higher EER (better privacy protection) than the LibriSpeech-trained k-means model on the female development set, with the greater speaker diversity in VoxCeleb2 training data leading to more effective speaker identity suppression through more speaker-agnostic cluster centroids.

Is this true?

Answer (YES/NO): NO